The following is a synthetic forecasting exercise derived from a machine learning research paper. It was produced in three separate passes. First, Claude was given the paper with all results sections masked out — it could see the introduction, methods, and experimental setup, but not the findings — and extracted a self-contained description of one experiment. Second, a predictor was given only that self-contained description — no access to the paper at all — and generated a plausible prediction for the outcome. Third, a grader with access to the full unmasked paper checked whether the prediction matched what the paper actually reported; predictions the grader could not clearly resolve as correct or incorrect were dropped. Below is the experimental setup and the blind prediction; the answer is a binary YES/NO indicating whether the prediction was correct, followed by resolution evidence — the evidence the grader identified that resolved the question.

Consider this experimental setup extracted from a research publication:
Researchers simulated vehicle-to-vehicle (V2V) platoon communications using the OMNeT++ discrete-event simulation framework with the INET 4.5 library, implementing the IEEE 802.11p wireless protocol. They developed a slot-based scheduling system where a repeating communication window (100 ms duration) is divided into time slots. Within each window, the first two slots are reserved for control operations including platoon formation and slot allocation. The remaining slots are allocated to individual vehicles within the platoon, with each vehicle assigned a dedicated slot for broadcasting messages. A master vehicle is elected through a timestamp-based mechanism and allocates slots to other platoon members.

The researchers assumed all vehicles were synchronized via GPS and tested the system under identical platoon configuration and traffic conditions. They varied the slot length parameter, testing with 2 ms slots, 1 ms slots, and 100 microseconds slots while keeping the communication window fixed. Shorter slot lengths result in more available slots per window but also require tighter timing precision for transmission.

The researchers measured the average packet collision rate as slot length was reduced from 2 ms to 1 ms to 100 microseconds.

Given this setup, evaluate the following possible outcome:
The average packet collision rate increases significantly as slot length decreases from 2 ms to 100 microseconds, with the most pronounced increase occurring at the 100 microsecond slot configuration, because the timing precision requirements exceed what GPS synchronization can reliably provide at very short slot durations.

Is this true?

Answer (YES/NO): NO